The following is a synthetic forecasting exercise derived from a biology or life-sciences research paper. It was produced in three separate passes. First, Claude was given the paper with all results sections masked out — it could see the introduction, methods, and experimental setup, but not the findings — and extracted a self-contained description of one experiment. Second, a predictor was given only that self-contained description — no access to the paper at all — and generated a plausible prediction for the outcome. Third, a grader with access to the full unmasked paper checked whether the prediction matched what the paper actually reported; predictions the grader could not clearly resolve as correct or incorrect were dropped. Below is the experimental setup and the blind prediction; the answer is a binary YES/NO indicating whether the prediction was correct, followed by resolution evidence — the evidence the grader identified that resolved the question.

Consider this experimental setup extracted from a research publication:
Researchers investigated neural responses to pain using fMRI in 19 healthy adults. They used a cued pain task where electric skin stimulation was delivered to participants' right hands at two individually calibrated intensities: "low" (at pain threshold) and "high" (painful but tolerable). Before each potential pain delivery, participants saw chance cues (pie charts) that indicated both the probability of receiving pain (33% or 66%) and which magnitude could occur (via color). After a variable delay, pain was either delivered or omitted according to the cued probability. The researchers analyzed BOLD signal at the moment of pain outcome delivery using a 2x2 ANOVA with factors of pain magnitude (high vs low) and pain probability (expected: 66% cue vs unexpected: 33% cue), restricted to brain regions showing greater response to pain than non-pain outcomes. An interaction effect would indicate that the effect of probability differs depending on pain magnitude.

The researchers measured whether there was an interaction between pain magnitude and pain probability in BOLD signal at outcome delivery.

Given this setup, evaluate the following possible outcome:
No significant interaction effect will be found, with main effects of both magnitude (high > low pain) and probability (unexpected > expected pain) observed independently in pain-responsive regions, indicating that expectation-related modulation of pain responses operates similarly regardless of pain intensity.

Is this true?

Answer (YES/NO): YES